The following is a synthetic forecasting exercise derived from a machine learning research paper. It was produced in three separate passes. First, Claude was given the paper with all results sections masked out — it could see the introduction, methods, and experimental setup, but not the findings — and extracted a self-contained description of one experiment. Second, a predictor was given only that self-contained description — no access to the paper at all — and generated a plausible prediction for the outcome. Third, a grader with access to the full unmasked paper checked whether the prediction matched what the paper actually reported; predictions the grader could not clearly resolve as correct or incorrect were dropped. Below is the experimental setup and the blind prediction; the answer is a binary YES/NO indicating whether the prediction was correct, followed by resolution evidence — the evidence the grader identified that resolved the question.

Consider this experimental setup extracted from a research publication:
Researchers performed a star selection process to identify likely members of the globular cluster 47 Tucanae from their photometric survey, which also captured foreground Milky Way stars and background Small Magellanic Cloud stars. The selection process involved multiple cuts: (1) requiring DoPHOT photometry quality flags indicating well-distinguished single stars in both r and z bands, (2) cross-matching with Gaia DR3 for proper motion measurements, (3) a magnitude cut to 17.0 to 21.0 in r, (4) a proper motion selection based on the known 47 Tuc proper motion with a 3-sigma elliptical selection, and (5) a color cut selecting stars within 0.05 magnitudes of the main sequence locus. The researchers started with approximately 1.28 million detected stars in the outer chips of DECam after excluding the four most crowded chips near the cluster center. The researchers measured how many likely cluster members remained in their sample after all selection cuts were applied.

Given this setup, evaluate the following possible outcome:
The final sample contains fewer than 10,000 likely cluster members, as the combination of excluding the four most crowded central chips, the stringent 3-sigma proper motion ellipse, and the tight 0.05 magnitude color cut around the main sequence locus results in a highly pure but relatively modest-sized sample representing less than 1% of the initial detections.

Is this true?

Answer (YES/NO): NO